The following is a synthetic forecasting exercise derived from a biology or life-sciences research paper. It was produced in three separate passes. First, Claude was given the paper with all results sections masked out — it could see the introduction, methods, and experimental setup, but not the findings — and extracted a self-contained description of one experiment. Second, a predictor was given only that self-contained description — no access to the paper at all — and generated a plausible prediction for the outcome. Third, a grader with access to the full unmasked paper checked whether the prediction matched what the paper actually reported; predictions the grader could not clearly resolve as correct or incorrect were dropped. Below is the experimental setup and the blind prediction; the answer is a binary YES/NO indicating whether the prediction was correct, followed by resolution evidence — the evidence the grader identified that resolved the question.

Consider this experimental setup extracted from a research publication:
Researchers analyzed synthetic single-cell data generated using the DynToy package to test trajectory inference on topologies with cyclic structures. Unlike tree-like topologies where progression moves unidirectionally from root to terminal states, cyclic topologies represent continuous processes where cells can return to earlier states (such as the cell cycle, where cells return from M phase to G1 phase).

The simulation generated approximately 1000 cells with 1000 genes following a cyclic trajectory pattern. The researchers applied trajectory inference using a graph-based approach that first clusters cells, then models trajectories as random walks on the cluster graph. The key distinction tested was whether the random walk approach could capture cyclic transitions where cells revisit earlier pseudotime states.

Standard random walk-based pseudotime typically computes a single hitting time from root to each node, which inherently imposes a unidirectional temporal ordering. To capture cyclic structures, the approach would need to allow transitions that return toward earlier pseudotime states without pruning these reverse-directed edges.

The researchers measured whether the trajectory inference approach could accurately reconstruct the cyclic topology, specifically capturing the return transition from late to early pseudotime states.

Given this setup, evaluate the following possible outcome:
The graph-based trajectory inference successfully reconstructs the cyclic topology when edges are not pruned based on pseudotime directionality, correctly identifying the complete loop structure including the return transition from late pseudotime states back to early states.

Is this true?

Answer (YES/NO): YES